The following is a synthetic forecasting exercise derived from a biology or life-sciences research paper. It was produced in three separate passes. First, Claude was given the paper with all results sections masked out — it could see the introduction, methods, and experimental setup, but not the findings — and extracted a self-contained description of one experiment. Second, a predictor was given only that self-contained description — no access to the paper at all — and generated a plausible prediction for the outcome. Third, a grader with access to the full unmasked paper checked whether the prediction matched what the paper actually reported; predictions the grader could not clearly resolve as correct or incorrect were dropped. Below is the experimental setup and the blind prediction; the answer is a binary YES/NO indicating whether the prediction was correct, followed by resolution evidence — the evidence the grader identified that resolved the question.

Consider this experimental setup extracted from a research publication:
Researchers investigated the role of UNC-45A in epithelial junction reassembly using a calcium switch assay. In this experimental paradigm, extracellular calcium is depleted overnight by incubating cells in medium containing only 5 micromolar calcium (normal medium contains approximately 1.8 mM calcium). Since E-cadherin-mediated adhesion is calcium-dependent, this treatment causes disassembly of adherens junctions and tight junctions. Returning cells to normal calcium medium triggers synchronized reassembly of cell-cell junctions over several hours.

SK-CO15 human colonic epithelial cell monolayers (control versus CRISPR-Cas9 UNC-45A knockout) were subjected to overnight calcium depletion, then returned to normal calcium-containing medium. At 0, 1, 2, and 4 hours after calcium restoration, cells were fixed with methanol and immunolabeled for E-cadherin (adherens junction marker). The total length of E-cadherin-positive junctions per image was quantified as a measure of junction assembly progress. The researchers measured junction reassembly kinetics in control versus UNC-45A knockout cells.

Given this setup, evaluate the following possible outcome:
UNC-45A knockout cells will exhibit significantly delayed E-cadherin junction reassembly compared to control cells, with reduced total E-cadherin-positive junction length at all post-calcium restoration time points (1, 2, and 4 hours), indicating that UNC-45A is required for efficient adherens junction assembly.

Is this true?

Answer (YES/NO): YES